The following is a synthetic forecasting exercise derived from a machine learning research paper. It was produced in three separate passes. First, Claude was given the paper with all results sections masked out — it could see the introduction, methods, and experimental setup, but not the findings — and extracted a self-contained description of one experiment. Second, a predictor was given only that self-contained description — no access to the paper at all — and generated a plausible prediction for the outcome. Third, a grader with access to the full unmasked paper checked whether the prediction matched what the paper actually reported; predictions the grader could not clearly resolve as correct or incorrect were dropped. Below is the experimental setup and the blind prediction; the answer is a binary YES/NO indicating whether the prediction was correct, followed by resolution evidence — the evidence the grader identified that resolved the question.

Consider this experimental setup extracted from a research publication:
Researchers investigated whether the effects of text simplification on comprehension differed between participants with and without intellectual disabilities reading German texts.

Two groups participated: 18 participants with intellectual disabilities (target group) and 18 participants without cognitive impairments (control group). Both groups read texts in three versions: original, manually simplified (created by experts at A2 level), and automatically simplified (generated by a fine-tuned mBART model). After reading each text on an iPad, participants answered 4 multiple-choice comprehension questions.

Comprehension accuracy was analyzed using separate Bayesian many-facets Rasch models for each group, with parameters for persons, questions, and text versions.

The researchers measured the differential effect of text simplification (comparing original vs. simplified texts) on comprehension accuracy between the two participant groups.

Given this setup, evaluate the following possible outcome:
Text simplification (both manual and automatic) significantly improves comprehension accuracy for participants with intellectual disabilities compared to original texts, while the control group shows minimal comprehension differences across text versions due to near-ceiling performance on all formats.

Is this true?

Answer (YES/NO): NO